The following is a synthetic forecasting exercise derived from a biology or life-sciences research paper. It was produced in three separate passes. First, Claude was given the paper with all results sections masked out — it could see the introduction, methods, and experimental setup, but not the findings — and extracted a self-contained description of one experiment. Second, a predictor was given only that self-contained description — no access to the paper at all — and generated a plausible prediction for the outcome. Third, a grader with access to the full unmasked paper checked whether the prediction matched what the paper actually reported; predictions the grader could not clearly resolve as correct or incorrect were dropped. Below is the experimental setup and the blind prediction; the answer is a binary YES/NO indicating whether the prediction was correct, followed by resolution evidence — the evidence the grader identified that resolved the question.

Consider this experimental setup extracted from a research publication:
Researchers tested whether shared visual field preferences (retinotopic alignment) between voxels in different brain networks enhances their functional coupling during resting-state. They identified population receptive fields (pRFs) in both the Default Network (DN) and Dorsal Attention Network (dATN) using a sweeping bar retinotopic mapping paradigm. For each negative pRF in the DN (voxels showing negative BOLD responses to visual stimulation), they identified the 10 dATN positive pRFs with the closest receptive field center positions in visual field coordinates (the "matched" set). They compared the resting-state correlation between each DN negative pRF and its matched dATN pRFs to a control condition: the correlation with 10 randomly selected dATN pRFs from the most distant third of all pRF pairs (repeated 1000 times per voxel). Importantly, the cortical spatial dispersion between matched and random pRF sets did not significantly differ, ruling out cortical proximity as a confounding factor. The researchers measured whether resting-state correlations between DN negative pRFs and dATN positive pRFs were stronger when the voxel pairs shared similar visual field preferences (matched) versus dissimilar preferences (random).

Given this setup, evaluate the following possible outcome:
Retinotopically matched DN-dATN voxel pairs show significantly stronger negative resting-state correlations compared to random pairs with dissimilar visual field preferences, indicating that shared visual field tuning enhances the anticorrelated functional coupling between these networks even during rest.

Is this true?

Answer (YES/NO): YES